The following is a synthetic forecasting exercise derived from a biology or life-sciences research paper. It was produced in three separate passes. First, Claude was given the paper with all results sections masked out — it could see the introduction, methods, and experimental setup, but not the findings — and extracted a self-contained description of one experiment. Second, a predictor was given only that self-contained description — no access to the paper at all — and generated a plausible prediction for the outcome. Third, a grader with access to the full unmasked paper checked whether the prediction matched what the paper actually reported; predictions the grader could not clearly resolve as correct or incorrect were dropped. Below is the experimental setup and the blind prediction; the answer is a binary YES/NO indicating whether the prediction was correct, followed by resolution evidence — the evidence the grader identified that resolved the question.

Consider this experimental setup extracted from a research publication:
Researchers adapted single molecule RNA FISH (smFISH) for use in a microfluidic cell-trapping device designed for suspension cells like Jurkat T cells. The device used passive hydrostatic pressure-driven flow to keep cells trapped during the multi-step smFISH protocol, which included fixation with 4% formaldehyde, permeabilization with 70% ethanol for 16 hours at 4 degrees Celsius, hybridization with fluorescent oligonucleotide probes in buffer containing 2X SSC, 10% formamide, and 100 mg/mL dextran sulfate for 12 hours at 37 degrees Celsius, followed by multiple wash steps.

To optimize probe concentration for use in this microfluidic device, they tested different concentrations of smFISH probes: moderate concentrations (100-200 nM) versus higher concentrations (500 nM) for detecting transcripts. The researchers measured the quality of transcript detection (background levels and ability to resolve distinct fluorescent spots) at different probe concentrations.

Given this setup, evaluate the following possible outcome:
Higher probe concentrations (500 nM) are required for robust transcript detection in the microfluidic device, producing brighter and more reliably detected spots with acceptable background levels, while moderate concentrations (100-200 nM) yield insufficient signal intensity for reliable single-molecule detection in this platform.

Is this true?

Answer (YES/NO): NO